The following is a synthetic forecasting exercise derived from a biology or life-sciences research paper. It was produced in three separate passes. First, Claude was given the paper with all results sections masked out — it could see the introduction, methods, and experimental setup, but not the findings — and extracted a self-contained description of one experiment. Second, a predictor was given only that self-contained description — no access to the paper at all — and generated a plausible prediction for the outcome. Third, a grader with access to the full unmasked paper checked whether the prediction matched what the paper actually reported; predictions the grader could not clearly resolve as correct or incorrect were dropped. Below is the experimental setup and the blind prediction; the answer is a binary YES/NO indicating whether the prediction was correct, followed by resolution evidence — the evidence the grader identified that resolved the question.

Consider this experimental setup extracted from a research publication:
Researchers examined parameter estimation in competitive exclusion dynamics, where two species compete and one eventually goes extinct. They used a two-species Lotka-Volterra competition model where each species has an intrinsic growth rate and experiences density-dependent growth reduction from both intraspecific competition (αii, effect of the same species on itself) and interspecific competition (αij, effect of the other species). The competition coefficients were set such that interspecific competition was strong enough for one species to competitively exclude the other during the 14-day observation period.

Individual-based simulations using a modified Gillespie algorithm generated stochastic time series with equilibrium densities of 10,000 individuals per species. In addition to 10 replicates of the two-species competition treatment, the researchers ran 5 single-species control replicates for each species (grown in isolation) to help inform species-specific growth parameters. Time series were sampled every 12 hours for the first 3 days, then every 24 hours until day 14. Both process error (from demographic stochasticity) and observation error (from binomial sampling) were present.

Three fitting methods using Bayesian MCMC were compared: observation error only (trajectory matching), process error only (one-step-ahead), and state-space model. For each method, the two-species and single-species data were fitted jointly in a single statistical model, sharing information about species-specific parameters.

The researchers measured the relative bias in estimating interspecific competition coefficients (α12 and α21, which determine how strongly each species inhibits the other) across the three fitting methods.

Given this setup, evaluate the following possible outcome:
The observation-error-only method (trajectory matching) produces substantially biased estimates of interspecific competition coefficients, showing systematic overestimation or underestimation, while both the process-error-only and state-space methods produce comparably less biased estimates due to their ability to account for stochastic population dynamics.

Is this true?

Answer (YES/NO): NO